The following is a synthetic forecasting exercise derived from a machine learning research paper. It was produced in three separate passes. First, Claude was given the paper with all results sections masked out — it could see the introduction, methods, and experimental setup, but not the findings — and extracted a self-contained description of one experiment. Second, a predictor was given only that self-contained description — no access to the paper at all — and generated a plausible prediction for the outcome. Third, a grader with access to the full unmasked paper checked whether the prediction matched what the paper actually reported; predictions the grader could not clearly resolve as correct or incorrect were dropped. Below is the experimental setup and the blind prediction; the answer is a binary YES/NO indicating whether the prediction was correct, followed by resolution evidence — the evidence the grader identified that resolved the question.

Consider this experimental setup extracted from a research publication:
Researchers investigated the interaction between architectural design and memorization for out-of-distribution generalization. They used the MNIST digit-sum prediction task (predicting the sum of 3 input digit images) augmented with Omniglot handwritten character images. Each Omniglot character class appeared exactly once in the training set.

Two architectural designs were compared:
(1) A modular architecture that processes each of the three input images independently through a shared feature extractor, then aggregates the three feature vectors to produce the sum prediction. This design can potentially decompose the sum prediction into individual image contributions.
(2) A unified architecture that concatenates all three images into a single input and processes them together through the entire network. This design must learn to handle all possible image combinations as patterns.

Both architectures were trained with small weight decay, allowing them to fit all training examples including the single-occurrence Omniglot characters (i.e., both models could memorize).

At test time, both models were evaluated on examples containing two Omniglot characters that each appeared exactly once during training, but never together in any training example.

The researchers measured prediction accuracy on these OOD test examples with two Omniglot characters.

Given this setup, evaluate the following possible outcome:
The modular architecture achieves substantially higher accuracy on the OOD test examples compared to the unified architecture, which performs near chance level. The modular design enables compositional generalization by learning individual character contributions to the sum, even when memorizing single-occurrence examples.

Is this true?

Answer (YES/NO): YES